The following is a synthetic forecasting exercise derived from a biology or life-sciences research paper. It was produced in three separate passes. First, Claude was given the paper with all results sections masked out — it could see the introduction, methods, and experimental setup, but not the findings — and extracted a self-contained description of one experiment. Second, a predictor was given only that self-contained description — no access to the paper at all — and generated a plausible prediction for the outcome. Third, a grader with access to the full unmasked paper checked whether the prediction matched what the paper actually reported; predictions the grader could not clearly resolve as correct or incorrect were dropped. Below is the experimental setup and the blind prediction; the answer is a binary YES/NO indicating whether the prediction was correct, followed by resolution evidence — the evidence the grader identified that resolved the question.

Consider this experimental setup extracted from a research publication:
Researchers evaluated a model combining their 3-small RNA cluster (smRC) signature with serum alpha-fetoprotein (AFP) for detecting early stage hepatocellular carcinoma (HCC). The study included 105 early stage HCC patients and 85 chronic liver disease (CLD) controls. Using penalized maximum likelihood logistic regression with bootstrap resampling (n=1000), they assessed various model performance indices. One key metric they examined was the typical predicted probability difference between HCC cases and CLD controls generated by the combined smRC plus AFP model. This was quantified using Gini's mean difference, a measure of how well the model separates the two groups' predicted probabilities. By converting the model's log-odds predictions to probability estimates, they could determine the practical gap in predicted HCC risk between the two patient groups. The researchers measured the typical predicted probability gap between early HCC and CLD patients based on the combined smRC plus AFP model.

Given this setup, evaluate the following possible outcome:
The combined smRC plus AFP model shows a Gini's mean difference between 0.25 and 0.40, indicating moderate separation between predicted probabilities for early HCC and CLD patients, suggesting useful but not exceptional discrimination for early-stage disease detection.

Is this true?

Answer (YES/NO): NO